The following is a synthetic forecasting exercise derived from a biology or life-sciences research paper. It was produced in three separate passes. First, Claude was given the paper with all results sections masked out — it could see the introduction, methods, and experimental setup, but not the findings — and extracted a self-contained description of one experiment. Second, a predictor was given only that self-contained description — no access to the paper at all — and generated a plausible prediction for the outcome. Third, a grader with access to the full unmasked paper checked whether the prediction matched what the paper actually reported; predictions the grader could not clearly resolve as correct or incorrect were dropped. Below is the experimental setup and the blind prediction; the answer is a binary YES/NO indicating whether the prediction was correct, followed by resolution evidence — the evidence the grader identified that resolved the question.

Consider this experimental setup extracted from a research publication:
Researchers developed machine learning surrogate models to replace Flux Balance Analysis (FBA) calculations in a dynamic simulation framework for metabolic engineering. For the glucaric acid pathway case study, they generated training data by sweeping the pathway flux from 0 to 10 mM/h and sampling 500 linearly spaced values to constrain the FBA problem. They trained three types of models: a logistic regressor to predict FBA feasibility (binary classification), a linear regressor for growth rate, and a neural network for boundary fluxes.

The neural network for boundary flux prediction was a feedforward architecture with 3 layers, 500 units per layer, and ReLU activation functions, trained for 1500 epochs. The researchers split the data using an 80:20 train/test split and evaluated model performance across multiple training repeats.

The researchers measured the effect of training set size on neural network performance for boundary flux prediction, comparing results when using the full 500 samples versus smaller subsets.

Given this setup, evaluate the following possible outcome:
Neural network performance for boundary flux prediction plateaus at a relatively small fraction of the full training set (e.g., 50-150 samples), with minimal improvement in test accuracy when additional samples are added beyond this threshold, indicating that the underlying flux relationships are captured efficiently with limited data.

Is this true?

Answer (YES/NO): NO